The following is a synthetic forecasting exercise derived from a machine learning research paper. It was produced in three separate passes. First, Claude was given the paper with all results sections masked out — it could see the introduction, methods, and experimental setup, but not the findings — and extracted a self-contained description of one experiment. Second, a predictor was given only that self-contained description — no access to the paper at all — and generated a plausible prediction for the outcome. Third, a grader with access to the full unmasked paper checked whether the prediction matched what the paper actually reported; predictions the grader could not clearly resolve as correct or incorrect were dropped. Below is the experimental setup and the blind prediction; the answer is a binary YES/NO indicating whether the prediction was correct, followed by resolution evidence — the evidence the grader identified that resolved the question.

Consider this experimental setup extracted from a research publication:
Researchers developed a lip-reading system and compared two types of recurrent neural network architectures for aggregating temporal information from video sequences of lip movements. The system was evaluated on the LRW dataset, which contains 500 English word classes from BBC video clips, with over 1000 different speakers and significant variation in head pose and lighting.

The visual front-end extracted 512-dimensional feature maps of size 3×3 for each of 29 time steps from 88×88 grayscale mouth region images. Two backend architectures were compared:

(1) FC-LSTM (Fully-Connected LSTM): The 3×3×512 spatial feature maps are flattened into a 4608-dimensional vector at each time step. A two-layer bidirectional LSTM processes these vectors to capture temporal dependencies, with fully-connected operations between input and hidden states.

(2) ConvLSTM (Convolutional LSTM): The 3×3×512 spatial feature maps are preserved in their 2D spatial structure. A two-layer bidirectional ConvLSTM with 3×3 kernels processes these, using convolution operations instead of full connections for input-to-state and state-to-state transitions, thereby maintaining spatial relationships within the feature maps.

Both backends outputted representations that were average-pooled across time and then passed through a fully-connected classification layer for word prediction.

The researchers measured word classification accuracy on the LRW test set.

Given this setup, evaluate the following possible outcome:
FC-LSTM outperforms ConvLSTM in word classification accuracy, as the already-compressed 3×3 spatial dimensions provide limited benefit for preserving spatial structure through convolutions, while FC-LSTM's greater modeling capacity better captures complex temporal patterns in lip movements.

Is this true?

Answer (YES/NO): NO